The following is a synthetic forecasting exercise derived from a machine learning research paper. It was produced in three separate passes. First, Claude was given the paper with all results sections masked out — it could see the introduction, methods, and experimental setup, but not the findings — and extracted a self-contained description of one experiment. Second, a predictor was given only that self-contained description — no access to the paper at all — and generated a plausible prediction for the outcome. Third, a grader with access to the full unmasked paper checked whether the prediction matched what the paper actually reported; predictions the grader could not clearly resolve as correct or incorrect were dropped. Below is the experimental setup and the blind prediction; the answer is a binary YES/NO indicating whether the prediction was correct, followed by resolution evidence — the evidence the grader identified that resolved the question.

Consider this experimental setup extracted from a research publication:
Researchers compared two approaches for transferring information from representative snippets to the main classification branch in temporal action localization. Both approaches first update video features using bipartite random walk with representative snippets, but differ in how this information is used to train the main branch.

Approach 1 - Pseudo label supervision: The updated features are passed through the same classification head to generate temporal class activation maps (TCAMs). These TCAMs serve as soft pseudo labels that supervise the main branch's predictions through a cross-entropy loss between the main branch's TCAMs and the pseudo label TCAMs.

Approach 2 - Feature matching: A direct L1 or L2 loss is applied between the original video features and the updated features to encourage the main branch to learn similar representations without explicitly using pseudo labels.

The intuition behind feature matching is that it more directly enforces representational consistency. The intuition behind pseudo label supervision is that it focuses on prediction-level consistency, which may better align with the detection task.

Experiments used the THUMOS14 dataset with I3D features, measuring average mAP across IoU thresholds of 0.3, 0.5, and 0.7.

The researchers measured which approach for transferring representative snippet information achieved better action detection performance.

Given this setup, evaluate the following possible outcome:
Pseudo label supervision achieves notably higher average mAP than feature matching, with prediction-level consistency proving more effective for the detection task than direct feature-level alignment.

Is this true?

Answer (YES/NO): YES